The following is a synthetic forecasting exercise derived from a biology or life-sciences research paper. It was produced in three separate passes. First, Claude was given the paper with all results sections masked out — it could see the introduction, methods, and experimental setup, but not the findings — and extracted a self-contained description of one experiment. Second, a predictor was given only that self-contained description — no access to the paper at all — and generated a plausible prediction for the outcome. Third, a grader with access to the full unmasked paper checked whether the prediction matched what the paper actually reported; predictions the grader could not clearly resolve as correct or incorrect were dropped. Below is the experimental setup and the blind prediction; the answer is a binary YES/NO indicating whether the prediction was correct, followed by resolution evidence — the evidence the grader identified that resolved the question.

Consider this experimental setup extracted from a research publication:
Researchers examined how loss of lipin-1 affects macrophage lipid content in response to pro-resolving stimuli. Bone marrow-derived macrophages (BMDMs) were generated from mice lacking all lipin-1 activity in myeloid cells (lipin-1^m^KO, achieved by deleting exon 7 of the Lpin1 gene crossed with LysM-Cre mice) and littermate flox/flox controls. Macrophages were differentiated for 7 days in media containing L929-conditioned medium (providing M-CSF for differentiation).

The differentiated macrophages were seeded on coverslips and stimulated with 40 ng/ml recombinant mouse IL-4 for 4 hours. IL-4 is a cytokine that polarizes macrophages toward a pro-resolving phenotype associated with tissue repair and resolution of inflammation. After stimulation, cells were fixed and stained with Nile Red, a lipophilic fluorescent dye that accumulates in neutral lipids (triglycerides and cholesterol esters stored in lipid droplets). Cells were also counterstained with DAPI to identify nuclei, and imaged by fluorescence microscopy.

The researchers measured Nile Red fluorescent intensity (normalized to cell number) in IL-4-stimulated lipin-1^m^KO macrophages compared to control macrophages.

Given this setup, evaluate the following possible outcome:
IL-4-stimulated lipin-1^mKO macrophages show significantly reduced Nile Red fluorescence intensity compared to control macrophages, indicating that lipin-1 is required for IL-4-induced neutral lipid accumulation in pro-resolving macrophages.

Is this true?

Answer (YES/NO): NO